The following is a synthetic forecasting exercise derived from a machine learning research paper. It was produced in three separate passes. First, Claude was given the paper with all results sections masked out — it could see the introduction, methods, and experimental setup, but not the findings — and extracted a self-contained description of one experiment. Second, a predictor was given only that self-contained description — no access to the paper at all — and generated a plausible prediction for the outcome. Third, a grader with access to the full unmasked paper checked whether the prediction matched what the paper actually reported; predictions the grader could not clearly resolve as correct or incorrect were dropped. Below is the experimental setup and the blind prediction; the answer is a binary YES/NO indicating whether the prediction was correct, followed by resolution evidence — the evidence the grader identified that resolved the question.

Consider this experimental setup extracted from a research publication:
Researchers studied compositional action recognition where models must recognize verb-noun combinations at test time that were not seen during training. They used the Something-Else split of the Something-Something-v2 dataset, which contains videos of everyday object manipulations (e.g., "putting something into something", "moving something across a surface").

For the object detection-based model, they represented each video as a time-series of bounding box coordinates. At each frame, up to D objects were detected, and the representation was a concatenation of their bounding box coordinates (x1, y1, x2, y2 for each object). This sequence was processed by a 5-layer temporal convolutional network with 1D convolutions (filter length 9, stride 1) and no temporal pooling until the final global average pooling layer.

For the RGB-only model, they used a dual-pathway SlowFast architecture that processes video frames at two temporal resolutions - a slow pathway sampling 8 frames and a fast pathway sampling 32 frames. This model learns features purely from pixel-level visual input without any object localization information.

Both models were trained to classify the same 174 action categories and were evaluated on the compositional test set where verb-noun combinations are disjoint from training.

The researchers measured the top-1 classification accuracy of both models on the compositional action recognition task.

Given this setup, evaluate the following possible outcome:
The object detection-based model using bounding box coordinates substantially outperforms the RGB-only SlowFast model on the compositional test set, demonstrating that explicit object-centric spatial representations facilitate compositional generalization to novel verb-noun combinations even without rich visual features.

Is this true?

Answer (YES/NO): YES